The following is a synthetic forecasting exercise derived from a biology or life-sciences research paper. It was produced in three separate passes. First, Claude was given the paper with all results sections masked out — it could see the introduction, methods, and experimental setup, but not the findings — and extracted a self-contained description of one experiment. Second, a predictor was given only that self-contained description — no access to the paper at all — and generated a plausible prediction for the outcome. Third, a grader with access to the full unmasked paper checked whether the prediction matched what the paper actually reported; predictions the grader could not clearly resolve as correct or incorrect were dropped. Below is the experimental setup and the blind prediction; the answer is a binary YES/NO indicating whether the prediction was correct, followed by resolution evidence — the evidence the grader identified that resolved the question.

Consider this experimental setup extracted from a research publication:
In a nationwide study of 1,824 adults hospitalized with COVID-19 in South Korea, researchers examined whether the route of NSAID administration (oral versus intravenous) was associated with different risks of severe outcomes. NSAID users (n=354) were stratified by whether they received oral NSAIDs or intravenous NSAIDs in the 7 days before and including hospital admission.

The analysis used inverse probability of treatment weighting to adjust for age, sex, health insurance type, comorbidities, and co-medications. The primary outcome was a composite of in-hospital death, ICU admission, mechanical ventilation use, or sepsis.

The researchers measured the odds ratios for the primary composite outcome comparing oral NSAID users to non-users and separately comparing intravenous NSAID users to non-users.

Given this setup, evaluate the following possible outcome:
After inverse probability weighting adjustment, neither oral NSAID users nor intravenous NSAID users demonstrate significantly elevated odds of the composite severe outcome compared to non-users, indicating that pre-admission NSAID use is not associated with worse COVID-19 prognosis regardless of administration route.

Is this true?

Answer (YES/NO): NO